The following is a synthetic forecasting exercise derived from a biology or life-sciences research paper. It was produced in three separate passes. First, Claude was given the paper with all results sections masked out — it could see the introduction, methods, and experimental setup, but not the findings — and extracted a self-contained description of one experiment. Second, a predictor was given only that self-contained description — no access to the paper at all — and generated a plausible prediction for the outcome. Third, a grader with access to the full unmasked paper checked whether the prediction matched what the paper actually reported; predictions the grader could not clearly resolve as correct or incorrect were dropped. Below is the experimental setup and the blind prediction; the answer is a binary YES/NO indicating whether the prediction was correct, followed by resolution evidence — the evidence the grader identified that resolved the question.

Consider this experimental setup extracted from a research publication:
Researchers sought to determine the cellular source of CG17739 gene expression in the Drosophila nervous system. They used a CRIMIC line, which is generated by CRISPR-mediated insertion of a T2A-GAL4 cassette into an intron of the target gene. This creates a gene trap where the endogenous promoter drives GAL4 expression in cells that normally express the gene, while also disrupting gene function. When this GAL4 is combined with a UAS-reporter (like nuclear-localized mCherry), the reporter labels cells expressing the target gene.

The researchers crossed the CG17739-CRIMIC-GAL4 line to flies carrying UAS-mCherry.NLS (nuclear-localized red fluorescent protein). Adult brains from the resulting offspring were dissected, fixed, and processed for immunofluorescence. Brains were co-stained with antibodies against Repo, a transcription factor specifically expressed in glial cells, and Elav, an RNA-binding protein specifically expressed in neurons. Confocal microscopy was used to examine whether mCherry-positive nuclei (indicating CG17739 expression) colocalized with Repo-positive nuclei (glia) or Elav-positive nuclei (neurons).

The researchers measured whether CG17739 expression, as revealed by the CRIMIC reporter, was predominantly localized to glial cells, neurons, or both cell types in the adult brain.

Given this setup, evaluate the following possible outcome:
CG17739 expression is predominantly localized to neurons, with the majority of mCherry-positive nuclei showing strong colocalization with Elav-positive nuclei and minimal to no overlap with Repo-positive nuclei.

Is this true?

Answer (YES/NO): NO